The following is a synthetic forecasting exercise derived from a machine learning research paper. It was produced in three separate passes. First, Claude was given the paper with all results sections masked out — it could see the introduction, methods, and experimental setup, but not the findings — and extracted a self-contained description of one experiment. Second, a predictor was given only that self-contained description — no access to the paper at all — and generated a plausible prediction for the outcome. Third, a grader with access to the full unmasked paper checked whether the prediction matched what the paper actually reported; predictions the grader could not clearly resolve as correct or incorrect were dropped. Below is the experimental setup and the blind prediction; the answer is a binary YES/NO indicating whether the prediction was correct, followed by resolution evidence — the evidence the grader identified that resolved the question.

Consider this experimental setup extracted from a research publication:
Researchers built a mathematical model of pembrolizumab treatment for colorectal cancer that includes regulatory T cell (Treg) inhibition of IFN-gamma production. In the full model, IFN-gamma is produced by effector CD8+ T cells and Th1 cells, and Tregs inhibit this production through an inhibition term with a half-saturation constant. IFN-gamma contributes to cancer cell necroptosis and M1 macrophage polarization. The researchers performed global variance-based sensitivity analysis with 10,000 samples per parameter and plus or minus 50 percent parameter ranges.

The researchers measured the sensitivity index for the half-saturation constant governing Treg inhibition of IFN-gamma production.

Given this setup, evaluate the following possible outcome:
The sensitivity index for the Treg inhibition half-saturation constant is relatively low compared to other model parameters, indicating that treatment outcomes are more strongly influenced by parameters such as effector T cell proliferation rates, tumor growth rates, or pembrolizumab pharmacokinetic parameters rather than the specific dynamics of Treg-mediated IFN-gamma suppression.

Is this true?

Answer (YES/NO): YES